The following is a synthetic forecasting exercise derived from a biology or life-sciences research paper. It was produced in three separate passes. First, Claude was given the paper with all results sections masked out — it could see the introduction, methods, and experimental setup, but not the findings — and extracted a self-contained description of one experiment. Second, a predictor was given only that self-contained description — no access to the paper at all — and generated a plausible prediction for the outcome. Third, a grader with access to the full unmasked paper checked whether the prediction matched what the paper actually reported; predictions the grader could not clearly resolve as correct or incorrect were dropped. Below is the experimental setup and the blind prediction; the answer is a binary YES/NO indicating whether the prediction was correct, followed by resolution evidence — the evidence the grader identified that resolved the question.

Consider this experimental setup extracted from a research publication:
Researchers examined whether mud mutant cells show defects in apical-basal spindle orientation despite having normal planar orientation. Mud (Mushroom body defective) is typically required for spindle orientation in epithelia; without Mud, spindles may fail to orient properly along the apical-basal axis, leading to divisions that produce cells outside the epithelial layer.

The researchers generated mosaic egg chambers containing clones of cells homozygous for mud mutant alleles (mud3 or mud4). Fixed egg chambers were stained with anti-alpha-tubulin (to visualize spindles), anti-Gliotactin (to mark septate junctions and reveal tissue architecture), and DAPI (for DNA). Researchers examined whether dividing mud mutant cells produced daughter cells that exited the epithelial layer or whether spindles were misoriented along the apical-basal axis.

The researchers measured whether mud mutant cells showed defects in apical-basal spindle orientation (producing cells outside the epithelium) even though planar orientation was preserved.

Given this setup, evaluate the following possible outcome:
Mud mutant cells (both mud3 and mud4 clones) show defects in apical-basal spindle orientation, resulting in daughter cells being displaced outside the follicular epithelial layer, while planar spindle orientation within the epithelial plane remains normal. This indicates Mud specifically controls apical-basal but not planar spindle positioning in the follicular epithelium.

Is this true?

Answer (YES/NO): YES